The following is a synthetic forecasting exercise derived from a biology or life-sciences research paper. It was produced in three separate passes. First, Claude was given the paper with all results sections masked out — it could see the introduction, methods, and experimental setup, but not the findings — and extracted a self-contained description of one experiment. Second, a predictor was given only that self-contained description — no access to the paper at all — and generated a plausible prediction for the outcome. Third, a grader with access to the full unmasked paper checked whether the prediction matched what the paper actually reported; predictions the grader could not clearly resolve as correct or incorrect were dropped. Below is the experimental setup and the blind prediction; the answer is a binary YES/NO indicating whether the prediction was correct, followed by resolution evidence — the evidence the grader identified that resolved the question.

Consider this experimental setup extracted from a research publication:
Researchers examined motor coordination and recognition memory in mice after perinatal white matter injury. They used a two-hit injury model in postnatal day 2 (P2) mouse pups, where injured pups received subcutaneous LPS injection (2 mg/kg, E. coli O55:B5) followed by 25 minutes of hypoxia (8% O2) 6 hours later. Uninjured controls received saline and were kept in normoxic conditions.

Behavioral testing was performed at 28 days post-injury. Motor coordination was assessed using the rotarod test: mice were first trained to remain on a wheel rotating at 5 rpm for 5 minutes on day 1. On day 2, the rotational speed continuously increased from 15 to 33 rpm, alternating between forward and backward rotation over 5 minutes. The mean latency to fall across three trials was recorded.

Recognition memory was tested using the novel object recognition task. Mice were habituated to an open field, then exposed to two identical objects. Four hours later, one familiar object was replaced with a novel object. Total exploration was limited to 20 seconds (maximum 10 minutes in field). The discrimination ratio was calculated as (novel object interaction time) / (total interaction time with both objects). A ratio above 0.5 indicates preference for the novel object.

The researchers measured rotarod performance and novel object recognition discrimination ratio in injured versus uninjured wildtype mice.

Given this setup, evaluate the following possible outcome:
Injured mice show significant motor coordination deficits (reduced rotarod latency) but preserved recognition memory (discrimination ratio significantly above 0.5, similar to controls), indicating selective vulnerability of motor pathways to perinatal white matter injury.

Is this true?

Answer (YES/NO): NO